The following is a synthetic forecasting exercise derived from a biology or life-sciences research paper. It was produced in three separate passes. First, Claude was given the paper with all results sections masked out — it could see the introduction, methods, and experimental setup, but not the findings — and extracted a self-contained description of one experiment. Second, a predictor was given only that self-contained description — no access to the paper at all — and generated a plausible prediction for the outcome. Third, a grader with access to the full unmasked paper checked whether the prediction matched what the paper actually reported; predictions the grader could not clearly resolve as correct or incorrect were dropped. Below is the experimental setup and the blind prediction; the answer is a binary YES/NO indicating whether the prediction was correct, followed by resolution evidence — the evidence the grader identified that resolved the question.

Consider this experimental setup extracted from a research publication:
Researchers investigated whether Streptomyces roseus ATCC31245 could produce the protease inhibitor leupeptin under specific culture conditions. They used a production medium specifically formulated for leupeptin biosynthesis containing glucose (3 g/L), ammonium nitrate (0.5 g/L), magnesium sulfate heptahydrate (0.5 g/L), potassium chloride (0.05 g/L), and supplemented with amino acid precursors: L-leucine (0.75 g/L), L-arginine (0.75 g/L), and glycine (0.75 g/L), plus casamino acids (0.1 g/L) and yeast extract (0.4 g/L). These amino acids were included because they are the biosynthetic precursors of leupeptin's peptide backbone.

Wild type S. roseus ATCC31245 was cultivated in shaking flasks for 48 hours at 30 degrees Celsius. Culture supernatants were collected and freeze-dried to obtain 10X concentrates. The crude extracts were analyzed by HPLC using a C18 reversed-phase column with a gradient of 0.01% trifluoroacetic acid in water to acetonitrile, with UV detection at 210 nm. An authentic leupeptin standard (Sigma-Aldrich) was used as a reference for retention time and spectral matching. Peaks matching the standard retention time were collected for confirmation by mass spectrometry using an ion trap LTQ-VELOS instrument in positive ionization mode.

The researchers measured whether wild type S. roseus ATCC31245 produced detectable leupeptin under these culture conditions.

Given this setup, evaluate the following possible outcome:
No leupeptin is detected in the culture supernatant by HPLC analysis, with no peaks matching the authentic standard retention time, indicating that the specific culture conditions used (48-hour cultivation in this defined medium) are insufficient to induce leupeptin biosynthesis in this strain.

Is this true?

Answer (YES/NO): NO